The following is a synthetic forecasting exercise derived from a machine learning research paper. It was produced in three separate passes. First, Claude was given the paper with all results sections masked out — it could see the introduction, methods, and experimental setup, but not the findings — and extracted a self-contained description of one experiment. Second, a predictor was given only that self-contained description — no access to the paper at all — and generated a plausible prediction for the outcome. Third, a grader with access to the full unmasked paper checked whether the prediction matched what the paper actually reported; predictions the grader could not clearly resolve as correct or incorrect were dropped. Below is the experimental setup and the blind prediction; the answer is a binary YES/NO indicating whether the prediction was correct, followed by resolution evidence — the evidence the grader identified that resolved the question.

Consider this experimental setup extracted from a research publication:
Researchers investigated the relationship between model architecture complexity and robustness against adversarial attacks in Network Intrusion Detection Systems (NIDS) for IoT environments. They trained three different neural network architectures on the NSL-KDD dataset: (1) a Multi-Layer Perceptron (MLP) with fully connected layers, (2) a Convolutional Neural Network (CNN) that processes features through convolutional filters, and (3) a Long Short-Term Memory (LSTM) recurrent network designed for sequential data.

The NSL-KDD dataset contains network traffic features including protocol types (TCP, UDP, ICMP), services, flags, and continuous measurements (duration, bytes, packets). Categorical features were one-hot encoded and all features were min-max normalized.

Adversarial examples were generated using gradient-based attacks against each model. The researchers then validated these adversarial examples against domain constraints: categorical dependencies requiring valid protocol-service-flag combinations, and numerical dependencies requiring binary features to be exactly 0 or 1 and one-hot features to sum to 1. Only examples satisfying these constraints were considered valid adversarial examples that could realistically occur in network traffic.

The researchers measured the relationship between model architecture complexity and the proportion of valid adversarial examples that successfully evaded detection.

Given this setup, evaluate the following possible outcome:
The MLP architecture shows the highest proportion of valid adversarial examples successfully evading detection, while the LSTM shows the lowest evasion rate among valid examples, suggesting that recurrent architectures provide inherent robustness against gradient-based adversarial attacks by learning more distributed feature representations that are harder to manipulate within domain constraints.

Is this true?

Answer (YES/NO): NO